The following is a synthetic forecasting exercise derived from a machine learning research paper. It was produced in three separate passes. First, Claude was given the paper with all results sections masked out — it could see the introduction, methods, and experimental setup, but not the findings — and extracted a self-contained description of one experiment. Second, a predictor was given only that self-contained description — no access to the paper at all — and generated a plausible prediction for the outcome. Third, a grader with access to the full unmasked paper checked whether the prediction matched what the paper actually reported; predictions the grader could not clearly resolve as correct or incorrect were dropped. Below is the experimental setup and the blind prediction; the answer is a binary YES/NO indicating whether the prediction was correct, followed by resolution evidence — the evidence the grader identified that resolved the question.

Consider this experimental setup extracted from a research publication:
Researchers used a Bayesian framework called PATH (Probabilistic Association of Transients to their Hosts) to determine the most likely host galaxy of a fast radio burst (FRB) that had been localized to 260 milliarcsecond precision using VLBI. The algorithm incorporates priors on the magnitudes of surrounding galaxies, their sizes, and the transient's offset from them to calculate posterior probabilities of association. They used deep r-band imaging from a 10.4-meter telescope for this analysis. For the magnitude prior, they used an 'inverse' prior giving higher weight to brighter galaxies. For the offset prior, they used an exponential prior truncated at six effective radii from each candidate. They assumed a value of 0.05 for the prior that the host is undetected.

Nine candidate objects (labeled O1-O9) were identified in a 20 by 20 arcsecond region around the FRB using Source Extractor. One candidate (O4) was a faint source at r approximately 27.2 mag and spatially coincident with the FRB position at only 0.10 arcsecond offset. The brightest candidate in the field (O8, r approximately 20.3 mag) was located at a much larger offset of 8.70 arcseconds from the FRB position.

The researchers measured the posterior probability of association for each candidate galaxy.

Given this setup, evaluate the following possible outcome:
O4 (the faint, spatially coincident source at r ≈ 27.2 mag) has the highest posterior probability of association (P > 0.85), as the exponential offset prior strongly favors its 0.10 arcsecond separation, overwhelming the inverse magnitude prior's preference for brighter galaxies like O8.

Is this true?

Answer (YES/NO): YES